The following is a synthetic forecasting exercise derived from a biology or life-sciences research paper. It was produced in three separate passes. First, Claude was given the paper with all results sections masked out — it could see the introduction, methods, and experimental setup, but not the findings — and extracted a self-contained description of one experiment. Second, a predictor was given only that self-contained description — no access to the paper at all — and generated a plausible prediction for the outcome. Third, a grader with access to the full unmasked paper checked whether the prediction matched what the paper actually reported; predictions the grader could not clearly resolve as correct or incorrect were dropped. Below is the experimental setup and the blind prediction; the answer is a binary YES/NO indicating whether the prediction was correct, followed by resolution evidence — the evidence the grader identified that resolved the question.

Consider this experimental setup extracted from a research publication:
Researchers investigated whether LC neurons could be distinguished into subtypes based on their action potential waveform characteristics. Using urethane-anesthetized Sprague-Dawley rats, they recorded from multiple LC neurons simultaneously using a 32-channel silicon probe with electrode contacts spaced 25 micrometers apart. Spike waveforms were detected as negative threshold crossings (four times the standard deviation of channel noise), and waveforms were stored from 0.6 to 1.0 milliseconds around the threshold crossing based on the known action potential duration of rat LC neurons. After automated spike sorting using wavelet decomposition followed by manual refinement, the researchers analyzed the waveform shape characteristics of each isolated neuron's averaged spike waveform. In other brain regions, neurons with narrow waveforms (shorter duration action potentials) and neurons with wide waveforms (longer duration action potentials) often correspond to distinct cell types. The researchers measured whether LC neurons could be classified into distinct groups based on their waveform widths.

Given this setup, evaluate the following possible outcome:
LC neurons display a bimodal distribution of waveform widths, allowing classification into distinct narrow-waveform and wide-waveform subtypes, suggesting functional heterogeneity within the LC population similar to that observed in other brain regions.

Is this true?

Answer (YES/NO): YES